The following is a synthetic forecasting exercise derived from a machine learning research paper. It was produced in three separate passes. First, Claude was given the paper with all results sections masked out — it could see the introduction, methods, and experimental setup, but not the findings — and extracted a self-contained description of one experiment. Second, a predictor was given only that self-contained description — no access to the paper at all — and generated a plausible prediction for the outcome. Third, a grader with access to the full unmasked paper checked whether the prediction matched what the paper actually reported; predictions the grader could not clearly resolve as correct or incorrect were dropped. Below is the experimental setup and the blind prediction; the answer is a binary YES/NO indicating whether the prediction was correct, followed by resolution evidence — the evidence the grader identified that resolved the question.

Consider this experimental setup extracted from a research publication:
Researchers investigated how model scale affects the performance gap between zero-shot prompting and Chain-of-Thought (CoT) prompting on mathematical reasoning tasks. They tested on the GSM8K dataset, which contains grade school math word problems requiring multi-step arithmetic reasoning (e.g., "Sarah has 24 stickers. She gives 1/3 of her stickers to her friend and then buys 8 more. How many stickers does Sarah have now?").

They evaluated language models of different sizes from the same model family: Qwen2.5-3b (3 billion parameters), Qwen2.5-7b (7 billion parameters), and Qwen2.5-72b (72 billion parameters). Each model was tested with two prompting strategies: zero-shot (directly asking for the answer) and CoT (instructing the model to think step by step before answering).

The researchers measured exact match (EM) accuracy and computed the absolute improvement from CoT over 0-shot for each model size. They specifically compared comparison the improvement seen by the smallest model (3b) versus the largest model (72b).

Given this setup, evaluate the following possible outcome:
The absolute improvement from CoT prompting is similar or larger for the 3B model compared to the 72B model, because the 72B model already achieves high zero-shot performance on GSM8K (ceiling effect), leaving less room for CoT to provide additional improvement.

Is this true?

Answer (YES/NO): YES